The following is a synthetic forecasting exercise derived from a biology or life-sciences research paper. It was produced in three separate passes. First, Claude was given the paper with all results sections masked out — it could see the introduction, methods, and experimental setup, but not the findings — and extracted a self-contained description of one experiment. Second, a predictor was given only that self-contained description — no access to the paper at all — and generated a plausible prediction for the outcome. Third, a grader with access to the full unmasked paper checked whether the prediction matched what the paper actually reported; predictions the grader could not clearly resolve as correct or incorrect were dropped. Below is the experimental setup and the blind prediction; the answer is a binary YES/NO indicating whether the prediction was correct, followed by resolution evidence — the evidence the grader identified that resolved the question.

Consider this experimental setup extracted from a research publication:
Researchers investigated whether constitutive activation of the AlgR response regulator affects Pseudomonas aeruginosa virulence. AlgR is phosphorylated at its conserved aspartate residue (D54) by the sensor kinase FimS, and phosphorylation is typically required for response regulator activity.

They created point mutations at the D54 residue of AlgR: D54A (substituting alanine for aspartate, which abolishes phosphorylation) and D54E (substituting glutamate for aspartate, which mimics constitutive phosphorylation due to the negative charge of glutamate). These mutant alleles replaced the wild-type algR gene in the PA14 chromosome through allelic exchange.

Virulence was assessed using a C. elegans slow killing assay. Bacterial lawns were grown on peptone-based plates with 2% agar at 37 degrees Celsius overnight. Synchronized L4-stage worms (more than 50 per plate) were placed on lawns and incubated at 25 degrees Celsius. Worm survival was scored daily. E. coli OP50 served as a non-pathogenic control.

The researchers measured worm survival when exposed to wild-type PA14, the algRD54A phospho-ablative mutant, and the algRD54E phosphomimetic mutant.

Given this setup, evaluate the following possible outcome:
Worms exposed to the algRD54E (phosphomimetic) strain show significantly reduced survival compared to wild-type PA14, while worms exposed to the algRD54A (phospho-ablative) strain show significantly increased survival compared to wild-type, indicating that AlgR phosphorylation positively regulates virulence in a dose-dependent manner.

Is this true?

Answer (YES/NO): NO